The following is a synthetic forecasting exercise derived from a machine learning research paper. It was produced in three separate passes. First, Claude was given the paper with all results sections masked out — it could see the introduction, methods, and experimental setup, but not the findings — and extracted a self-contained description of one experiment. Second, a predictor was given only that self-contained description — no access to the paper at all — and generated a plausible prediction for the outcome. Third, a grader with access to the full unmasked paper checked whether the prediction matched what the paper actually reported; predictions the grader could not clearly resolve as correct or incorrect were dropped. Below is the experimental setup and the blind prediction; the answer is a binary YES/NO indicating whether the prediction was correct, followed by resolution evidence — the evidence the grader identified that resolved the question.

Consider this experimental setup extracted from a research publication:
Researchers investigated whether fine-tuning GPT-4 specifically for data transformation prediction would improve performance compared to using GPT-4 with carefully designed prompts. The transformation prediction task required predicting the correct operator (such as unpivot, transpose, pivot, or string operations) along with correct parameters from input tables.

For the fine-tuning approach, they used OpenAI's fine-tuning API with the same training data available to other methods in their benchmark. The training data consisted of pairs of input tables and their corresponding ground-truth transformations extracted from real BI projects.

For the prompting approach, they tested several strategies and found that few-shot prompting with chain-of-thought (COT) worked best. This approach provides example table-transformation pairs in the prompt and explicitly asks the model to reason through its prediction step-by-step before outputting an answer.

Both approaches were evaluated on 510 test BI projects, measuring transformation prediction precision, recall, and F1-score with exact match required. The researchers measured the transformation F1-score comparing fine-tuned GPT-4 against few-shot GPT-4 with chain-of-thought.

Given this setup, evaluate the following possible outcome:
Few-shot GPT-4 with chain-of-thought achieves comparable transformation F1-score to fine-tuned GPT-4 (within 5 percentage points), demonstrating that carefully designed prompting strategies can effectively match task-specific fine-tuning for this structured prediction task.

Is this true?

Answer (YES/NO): NO